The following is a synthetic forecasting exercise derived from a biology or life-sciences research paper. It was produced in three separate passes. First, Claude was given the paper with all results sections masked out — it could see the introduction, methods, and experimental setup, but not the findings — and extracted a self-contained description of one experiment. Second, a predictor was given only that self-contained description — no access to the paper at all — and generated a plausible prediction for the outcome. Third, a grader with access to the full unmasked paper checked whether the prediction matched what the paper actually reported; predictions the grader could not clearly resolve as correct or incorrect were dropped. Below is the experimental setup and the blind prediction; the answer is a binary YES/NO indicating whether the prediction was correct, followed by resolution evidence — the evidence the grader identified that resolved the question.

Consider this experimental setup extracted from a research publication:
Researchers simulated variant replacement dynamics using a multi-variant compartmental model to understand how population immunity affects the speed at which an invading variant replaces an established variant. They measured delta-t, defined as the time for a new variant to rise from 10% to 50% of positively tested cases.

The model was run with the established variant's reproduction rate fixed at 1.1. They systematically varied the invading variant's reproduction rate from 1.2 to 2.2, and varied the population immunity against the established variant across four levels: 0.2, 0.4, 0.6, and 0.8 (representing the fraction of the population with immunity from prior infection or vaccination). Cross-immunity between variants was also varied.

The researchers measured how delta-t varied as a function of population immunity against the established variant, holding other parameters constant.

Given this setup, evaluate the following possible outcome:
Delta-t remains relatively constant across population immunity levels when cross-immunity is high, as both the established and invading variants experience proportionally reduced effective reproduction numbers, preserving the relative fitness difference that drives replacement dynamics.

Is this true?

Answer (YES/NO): NO